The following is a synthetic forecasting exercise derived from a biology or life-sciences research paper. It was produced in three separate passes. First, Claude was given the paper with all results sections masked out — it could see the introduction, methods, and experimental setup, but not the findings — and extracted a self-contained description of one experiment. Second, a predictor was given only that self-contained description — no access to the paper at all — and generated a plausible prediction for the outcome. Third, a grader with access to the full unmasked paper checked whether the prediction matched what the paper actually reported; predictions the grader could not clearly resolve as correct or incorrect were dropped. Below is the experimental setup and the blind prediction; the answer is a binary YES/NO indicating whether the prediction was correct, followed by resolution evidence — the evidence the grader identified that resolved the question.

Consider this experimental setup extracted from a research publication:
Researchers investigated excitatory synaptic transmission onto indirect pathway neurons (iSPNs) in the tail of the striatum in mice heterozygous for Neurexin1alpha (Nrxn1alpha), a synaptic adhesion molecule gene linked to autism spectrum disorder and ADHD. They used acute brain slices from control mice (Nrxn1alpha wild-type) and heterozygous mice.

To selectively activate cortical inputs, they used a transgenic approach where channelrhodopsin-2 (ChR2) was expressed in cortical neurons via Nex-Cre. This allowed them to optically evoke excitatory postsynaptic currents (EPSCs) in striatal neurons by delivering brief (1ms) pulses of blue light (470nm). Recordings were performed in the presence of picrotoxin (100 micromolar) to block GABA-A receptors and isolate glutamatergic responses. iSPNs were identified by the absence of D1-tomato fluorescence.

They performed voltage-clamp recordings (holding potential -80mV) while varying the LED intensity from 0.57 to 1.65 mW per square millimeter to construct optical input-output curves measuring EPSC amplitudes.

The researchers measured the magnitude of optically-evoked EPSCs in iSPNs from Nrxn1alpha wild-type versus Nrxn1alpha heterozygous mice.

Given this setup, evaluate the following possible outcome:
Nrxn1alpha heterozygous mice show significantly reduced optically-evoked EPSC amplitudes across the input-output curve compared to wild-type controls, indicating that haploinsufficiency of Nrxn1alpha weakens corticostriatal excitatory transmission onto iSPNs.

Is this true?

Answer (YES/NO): YES